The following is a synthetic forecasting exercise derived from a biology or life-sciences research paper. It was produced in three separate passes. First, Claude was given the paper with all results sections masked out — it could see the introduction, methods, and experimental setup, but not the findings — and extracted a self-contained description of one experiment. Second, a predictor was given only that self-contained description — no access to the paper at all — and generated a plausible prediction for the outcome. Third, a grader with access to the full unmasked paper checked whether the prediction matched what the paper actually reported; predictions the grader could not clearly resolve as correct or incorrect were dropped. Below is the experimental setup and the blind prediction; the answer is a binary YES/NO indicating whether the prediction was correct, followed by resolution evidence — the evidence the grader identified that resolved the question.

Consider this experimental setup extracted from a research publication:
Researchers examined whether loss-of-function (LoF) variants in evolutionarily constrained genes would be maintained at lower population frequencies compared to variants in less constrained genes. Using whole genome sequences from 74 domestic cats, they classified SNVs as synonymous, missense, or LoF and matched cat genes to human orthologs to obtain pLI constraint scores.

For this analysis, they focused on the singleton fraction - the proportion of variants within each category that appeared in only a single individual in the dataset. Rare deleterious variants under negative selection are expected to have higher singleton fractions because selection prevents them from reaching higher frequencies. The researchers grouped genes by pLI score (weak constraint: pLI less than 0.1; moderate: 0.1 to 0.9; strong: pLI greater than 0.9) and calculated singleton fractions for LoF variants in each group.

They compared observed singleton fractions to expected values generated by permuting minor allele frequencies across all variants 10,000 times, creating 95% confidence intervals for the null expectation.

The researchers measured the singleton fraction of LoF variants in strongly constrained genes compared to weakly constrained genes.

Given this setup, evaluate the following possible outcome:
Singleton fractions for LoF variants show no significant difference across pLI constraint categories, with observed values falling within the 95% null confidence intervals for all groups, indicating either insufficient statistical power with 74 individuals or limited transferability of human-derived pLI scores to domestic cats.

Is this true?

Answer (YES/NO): NO